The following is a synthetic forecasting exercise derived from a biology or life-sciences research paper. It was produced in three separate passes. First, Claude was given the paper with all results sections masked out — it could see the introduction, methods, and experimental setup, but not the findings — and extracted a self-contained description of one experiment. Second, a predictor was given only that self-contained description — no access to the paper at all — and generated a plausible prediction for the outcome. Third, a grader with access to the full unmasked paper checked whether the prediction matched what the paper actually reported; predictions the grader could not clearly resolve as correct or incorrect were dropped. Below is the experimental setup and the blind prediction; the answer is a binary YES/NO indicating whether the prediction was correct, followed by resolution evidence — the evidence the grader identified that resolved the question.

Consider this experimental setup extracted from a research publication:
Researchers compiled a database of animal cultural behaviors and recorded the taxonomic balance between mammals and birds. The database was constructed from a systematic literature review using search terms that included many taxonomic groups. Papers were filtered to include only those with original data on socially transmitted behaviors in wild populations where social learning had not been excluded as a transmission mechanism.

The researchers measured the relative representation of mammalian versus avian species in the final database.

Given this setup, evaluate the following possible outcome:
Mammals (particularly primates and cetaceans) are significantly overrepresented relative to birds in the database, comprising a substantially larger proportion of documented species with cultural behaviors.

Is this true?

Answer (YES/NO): NO